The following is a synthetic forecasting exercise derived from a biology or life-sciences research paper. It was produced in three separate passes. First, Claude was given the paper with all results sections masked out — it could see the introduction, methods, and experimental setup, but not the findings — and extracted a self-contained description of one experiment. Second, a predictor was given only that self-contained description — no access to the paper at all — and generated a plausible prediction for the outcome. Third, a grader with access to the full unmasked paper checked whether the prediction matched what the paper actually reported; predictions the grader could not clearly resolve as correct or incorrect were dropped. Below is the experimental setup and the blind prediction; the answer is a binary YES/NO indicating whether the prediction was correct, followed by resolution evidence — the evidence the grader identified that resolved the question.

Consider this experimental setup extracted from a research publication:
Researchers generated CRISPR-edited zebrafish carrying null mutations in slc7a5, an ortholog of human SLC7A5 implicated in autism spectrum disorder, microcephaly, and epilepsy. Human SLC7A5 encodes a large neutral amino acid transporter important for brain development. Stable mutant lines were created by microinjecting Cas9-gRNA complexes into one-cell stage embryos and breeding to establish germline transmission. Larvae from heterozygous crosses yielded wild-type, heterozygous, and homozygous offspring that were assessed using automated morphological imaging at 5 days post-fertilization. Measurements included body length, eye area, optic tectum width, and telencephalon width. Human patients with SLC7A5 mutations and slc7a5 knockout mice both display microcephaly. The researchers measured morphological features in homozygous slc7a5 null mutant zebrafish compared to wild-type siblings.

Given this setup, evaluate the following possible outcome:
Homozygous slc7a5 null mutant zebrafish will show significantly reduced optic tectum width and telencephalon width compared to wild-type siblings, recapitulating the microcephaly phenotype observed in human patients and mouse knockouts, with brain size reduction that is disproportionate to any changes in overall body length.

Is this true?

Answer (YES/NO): NO